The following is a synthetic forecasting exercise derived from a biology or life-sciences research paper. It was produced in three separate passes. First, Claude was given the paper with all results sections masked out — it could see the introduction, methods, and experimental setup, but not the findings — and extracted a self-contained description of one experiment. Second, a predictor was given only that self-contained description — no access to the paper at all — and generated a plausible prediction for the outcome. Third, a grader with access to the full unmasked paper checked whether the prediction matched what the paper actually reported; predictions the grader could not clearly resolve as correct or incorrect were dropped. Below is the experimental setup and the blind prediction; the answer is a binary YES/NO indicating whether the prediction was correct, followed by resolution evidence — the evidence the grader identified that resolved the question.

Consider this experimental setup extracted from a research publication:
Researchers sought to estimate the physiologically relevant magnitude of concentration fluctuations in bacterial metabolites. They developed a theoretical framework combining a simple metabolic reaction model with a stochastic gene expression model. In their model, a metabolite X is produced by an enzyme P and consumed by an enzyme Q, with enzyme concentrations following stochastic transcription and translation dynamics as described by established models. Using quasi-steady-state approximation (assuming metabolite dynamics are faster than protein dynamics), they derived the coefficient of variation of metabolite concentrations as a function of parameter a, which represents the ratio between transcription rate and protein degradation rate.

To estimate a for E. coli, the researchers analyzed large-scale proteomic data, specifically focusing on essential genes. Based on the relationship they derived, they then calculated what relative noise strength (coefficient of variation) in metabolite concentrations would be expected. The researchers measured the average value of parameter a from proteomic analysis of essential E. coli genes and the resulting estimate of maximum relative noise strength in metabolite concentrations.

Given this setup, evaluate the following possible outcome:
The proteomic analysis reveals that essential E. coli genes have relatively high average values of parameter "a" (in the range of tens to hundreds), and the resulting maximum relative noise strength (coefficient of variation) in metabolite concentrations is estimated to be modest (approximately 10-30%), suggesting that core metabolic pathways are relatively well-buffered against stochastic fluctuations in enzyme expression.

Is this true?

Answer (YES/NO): NO